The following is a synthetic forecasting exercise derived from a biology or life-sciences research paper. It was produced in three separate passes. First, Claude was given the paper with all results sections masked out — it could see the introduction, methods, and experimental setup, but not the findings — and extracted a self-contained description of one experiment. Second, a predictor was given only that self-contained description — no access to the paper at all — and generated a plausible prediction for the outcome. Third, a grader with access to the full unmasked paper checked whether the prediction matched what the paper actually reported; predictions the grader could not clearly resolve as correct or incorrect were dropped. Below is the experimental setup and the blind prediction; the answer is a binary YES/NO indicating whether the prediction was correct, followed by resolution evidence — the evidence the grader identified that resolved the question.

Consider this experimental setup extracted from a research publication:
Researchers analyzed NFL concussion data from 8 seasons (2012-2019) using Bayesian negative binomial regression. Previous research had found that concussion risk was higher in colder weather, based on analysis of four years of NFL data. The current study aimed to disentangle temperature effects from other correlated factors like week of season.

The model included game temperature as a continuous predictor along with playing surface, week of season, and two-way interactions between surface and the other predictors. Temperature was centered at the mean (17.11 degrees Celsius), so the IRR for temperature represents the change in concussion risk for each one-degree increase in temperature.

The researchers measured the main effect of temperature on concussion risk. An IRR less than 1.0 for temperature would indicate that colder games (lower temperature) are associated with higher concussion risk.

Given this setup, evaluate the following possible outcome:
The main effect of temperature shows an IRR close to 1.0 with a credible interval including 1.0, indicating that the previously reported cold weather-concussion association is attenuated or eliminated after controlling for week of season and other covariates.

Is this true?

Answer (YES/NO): NO